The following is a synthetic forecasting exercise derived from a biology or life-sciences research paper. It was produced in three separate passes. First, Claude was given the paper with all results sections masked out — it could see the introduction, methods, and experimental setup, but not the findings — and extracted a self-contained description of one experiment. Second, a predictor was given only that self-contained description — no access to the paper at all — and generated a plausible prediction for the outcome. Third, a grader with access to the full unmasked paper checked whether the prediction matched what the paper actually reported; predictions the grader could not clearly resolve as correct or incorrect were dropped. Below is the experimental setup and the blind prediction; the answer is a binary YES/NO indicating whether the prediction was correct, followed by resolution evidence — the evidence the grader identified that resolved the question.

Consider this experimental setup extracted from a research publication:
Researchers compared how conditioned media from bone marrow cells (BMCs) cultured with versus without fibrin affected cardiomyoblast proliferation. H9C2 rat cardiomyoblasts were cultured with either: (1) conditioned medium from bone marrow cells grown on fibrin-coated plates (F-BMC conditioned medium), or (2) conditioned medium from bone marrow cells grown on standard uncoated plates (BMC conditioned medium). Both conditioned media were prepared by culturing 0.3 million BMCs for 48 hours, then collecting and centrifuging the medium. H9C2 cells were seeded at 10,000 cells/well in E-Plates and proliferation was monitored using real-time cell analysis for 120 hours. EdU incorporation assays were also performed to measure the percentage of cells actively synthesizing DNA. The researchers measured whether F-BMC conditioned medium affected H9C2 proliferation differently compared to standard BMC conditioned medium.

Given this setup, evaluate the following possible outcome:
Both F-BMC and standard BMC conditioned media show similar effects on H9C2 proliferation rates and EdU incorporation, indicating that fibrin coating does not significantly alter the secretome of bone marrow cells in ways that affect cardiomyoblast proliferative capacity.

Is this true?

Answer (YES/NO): NO